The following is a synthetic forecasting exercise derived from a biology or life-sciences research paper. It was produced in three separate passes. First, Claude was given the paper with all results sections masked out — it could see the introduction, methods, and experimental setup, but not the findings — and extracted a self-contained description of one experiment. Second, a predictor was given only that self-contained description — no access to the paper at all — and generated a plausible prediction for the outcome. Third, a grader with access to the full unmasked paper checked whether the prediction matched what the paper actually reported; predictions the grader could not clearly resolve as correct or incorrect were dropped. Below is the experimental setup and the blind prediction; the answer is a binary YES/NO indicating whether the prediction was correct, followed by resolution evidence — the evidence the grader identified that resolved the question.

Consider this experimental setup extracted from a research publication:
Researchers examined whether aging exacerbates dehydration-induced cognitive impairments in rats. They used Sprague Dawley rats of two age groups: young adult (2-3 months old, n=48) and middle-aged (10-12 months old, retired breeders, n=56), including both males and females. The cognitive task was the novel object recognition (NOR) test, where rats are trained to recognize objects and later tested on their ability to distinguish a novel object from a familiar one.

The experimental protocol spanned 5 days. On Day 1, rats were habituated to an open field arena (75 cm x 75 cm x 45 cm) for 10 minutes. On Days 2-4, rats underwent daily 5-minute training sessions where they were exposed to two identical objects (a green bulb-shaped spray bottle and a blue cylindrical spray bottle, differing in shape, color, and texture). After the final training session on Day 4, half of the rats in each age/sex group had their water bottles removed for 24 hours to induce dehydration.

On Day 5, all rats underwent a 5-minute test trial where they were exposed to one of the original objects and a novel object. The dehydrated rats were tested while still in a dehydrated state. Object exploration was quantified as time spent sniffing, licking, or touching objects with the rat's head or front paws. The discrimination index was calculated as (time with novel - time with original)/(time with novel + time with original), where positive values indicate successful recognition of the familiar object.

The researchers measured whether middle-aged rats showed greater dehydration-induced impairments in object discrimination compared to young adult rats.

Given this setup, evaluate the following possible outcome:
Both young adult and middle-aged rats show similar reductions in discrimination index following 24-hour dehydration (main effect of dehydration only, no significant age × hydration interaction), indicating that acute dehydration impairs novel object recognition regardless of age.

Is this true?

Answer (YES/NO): NO